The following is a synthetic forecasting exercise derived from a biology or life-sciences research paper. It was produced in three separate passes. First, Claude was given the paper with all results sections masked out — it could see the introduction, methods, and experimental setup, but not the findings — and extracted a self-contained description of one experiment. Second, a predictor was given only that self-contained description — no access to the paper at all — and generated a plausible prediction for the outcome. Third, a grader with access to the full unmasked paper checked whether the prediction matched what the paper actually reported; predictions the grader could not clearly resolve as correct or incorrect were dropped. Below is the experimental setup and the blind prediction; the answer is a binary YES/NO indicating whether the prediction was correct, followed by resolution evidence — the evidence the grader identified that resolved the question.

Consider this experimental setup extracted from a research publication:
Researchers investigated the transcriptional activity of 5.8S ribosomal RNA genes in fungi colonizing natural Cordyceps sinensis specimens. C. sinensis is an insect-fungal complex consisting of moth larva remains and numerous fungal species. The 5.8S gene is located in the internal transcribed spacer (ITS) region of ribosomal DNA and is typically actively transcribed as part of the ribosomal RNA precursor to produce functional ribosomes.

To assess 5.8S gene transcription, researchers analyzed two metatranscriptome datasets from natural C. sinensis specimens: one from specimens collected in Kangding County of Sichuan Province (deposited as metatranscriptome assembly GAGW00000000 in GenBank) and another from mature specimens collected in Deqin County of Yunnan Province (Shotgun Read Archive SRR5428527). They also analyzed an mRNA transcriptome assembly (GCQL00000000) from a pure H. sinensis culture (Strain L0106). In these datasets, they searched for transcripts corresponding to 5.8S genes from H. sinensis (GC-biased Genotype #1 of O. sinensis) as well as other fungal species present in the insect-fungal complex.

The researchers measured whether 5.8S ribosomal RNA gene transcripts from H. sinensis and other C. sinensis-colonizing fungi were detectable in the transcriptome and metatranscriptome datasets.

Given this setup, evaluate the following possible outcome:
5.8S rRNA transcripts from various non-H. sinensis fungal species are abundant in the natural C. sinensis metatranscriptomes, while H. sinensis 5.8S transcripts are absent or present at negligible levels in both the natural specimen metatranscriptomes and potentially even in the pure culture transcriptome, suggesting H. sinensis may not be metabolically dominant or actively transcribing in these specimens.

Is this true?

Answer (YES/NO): NO